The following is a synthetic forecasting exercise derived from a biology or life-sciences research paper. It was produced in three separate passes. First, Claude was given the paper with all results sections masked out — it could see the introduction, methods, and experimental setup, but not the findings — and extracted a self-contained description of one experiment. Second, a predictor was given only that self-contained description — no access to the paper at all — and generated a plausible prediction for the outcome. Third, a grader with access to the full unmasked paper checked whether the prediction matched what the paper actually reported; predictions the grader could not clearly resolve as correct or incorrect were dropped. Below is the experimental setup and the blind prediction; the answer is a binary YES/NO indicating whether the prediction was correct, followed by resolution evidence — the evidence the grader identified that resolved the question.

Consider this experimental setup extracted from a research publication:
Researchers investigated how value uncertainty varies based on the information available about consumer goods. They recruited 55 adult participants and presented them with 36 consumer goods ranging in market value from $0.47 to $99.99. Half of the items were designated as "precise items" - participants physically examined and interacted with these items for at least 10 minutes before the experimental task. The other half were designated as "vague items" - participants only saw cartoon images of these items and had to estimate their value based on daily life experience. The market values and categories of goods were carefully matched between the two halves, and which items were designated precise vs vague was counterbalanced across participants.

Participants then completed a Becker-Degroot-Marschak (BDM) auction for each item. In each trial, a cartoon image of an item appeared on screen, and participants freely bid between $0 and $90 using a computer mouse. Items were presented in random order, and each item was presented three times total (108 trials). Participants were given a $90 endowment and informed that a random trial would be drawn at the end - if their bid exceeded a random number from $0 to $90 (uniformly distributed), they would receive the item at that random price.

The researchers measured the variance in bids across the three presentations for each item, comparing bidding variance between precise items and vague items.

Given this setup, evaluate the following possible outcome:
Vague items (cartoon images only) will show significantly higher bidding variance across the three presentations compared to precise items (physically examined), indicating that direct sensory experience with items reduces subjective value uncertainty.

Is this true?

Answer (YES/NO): YES